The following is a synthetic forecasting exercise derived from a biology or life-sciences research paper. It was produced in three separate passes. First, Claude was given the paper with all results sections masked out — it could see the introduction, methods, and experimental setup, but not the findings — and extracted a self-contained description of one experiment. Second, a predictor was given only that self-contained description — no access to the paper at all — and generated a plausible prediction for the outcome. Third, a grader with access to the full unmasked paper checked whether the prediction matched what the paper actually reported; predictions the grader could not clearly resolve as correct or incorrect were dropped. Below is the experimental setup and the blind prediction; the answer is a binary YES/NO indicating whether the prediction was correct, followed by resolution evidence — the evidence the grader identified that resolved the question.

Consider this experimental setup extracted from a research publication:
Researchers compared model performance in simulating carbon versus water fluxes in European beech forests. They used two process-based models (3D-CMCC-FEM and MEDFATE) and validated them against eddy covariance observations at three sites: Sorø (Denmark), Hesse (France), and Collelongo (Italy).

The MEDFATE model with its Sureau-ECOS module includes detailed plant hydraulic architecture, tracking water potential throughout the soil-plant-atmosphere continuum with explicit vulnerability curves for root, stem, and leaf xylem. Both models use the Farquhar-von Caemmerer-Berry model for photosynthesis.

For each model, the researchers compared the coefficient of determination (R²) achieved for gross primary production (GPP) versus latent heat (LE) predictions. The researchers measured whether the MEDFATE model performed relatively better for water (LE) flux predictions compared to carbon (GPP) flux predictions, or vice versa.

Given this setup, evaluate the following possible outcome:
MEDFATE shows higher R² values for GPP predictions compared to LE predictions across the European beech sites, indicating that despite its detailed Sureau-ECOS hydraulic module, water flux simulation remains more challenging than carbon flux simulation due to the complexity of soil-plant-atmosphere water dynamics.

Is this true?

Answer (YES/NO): NO